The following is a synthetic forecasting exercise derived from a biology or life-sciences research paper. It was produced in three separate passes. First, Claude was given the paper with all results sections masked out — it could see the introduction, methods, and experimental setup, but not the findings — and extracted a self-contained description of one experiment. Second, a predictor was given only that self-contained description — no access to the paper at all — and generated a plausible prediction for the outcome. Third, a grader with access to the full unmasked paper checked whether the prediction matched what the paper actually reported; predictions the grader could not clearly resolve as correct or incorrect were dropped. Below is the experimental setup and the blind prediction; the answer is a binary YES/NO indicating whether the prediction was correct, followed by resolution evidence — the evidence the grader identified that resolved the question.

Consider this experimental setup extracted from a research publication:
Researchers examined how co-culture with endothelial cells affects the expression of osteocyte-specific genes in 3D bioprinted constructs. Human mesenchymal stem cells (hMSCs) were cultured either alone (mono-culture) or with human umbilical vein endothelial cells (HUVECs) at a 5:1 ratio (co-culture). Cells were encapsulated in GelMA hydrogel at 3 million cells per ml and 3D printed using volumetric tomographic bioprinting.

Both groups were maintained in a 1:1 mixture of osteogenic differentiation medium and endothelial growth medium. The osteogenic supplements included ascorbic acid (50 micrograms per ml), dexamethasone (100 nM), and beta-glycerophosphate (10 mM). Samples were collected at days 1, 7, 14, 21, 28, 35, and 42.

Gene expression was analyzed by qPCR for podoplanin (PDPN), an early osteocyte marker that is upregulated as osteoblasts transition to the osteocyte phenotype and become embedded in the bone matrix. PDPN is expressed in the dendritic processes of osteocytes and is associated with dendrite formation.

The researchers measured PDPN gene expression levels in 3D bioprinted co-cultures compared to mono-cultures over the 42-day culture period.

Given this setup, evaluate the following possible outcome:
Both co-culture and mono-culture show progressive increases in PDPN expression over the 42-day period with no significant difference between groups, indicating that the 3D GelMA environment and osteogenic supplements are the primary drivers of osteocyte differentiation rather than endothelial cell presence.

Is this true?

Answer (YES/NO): NO